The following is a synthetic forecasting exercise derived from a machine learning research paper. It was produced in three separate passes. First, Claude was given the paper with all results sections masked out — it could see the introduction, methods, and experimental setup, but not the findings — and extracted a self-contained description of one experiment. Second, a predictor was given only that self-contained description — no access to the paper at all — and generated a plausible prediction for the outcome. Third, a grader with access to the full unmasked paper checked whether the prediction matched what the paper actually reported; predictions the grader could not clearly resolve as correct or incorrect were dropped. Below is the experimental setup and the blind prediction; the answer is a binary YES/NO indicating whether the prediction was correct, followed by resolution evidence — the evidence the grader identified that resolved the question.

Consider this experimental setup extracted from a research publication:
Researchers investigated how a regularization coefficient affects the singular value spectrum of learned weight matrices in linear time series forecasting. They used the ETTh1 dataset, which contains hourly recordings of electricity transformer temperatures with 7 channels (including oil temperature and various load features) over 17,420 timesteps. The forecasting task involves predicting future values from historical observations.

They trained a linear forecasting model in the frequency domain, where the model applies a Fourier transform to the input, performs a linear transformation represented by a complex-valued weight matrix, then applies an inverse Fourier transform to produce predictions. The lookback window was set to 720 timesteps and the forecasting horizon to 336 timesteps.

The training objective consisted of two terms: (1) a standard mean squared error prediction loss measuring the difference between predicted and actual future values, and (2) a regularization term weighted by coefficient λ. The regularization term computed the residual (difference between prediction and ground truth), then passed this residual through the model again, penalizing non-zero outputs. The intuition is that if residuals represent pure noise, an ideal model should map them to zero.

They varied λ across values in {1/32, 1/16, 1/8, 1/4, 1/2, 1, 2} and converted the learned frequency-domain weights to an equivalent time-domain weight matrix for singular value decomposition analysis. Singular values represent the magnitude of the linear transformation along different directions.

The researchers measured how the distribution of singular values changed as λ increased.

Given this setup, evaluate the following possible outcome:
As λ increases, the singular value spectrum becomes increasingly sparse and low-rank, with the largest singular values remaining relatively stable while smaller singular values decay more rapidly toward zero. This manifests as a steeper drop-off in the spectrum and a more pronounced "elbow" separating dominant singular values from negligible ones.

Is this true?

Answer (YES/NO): YES